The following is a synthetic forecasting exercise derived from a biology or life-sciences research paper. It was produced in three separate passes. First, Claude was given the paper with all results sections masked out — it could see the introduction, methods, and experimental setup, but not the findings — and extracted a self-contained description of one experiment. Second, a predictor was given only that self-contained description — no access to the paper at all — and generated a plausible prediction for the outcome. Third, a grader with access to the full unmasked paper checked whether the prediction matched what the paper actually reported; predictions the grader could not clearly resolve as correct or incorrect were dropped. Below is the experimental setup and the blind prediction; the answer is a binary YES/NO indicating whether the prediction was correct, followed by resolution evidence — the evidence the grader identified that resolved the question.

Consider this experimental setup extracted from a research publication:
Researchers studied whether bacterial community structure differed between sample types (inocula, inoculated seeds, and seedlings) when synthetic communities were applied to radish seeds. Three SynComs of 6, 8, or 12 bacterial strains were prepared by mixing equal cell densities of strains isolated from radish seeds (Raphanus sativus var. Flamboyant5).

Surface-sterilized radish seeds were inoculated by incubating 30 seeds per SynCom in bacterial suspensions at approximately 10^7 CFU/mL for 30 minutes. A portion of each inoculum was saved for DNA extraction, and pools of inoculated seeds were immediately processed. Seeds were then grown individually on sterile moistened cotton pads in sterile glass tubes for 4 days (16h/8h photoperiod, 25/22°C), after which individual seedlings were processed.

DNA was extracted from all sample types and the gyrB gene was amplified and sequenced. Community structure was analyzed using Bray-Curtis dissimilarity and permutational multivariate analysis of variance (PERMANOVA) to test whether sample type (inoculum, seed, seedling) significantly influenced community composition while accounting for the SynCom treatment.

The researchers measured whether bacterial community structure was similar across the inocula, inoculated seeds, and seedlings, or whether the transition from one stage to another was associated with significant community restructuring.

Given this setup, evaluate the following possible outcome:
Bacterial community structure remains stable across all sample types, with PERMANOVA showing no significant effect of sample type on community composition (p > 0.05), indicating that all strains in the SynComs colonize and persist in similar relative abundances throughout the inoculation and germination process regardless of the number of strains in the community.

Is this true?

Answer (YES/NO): NO